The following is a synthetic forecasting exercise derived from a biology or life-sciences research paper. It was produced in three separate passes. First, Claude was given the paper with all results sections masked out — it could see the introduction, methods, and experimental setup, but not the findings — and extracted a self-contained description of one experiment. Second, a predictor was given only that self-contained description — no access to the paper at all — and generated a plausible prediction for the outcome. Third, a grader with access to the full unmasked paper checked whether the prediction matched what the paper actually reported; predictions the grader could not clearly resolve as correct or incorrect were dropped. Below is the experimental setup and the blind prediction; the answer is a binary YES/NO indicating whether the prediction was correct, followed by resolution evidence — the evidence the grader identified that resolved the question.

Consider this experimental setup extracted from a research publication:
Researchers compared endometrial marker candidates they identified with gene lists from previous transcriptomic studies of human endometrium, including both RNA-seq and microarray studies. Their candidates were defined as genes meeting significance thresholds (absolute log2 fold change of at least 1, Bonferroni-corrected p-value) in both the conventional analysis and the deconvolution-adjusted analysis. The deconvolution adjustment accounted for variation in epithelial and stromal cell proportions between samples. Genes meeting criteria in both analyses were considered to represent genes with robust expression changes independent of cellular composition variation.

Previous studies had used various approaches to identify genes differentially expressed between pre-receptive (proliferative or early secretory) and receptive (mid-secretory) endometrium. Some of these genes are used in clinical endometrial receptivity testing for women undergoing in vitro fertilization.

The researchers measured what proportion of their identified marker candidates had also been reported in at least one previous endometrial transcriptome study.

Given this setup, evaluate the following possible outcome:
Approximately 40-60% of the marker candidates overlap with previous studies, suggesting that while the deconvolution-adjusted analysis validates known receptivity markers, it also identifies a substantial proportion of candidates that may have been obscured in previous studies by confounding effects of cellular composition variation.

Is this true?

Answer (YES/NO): NO